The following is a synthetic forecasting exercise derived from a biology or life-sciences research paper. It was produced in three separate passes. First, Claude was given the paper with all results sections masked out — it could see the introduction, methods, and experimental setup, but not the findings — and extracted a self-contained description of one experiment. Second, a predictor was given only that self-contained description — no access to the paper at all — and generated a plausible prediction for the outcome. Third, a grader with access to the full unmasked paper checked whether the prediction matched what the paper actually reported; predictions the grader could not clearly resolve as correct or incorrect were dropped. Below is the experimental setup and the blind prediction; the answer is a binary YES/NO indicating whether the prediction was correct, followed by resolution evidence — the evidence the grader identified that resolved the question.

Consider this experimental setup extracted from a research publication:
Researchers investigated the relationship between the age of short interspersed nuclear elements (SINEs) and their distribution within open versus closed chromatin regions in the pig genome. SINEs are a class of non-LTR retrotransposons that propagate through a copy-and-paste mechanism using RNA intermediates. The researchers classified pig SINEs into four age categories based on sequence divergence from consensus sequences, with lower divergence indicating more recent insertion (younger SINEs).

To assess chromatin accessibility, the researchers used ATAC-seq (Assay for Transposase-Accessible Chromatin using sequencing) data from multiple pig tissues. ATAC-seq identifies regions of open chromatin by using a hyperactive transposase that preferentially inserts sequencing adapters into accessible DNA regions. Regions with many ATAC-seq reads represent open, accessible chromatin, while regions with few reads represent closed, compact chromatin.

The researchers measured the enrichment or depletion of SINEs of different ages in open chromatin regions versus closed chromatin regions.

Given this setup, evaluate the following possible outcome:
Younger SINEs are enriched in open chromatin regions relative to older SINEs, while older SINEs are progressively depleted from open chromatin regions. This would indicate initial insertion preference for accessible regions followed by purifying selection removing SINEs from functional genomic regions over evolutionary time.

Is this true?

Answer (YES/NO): NO